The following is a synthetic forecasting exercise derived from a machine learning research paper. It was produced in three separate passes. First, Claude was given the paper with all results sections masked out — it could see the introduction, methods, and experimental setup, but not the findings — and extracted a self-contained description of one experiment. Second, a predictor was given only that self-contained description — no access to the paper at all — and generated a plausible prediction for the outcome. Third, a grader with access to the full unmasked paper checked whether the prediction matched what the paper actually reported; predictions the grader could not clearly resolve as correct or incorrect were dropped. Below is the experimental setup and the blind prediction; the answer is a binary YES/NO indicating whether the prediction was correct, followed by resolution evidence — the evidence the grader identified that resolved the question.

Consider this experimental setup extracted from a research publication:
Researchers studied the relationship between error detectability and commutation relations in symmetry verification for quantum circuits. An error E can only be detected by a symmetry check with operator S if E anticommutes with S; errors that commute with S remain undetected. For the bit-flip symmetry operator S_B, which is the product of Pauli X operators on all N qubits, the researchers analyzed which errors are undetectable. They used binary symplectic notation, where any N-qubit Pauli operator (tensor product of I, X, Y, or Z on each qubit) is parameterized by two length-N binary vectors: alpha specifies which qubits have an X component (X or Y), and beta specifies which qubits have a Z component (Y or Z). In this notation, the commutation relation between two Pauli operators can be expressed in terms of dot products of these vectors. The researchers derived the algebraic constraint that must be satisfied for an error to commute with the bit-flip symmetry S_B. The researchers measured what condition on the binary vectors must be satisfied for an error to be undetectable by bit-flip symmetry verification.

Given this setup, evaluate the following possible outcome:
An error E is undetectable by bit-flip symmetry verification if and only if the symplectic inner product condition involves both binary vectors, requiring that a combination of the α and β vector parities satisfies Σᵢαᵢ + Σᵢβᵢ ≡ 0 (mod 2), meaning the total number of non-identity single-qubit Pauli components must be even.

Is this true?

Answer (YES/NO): NO